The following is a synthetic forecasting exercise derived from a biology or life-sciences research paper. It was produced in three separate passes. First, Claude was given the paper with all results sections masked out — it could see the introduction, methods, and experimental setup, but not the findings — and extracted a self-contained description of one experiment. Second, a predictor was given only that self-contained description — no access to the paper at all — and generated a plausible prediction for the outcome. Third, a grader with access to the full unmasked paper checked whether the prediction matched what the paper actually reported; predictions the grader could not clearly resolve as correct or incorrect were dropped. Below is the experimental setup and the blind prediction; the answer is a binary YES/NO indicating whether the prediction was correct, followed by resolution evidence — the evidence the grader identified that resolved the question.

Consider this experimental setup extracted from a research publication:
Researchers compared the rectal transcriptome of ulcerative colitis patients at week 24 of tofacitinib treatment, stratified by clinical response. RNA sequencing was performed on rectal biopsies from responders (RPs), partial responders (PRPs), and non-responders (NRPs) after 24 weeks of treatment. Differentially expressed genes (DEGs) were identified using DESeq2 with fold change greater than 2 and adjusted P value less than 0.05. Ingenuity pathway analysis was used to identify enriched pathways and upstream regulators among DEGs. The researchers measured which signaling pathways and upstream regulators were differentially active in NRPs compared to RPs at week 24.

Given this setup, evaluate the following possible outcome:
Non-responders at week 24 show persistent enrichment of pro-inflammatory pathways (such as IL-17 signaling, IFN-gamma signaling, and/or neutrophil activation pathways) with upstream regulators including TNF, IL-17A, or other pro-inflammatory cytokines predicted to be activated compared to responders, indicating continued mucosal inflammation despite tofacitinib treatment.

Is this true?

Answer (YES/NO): YES